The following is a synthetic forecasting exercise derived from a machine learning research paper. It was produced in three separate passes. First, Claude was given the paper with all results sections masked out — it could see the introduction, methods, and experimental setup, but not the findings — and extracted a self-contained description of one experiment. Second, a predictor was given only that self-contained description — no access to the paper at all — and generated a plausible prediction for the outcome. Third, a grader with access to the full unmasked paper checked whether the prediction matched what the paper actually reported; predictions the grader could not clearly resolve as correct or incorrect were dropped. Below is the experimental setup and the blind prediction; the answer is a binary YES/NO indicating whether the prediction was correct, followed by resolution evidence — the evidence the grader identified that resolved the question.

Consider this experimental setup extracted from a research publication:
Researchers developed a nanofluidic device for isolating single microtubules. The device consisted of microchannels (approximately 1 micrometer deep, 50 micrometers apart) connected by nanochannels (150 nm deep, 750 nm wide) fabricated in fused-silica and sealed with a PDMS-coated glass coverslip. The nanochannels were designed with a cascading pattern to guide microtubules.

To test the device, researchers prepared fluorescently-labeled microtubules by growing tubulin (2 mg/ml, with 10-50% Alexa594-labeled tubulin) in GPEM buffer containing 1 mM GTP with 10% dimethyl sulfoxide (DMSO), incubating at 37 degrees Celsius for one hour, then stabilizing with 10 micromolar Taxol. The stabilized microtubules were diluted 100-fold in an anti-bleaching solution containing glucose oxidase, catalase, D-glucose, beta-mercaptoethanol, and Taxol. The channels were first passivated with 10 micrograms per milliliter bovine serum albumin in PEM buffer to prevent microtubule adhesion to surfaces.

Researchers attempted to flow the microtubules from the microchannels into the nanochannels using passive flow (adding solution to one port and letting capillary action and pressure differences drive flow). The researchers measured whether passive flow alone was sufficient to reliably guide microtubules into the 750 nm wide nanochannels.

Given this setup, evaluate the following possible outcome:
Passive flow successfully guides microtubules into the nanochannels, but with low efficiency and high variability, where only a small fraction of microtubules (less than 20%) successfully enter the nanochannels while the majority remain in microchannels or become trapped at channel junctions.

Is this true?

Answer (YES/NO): NO